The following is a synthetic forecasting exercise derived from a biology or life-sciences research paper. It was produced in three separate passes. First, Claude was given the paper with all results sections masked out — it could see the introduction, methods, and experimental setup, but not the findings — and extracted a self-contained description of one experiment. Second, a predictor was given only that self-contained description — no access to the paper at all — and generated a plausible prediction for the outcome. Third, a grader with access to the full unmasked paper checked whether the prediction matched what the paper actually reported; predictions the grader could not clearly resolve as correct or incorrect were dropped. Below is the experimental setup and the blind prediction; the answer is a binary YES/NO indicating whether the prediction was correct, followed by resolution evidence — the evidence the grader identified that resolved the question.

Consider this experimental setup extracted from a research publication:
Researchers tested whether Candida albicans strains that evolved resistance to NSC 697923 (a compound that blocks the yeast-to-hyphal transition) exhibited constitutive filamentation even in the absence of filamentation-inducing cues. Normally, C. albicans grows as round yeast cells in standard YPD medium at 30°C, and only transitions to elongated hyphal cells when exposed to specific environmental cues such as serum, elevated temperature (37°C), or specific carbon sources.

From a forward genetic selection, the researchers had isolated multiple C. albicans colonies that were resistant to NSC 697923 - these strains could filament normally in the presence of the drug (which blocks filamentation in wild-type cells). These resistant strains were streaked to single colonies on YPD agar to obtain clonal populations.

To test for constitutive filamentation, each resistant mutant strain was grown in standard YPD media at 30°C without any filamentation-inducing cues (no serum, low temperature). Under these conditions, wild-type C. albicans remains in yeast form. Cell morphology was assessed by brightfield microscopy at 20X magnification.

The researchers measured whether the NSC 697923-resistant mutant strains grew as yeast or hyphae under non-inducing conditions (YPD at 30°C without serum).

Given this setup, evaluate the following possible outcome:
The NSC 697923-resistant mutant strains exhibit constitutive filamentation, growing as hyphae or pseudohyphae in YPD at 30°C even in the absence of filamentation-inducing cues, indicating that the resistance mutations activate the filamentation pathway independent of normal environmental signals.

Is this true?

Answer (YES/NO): NO